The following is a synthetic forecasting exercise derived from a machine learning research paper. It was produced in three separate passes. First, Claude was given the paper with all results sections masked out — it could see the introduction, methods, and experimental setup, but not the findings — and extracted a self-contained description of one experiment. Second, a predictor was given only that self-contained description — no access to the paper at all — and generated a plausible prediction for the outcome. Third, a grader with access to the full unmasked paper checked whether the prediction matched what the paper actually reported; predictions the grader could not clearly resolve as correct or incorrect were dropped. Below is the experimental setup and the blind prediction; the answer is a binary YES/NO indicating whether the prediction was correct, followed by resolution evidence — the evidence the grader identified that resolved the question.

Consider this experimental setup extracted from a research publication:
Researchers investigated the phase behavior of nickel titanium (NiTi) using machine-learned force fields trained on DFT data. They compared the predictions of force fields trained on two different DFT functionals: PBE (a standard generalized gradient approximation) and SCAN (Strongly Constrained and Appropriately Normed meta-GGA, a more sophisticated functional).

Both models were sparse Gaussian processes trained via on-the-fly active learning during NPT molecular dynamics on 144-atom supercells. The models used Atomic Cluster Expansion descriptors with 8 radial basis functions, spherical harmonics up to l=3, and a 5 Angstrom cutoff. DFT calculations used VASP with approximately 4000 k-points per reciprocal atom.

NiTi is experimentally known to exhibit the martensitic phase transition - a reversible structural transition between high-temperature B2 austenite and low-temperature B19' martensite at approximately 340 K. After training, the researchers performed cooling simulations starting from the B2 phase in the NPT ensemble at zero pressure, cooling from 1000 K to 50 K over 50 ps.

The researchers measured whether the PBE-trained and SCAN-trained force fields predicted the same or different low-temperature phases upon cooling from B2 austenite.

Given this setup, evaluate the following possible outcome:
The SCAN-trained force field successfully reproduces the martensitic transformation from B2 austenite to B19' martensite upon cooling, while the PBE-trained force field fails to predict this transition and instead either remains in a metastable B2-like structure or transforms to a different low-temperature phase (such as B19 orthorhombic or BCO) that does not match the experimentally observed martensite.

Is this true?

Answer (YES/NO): YES